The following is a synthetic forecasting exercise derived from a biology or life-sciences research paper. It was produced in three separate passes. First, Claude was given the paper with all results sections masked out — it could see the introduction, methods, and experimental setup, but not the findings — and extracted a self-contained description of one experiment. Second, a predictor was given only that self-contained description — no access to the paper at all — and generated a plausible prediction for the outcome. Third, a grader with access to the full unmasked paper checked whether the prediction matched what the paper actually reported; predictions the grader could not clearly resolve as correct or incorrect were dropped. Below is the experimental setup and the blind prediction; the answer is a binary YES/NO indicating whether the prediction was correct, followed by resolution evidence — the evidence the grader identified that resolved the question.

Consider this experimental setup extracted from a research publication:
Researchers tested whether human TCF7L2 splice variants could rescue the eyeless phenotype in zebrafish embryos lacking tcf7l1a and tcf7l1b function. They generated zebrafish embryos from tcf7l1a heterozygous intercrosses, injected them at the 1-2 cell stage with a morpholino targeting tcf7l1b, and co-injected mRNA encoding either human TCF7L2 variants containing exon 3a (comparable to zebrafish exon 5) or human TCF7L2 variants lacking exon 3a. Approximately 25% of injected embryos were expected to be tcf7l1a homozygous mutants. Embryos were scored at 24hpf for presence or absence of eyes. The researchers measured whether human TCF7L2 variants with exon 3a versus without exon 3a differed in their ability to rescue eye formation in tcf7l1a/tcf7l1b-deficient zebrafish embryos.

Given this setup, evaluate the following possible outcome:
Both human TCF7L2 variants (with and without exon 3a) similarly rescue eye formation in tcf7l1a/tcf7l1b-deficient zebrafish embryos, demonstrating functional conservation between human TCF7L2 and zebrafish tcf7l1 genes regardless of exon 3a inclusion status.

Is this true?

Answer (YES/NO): NO